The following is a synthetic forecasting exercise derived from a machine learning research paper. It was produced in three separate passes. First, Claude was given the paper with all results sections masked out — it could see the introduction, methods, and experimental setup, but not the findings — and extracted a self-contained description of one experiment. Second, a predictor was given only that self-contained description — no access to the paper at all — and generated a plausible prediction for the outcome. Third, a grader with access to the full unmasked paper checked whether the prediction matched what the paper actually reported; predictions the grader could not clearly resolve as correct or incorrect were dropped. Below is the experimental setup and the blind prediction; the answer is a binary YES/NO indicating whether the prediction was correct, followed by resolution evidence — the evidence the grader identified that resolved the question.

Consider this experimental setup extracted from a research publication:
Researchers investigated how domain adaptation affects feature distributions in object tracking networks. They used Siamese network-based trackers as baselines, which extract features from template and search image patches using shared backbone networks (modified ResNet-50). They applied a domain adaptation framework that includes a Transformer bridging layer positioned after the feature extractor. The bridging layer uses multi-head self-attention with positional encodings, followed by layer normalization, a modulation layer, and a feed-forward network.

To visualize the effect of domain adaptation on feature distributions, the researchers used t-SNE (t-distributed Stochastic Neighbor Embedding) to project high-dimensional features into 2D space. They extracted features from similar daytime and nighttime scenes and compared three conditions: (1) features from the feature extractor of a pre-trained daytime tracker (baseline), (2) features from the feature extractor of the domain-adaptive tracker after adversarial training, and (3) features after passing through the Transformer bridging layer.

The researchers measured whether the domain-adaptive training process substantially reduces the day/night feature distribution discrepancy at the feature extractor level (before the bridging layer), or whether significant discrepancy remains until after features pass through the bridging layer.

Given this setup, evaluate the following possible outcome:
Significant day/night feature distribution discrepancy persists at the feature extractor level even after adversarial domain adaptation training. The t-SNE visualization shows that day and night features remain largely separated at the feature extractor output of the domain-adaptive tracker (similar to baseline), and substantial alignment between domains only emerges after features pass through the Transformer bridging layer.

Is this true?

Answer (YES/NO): YES